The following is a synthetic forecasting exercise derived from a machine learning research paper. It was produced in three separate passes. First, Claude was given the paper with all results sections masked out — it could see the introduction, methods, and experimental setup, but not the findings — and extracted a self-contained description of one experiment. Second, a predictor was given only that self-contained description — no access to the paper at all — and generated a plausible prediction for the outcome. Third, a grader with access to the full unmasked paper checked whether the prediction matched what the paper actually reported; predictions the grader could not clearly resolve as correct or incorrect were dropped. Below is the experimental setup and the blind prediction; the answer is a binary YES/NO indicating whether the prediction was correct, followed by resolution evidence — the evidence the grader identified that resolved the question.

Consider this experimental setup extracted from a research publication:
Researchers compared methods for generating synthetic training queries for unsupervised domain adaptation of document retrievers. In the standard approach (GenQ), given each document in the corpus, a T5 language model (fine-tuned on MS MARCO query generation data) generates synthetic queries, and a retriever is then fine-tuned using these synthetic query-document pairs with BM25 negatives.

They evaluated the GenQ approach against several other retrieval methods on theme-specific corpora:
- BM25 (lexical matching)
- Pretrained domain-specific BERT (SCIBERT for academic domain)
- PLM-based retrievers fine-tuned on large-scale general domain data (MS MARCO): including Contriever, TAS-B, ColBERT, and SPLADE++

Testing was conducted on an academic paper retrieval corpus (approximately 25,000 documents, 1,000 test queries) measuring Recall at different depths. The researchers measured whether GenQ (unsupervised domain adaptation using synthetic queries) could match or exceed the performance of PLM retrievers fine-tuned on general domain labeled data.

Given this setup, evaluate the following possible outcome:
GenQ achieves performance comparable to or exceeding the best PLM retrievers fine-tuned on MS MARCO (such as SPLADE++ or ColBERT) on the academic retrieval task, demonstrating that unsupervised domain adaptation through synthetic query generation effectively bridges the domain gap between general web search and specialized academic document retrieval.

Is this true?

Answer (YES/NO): NO